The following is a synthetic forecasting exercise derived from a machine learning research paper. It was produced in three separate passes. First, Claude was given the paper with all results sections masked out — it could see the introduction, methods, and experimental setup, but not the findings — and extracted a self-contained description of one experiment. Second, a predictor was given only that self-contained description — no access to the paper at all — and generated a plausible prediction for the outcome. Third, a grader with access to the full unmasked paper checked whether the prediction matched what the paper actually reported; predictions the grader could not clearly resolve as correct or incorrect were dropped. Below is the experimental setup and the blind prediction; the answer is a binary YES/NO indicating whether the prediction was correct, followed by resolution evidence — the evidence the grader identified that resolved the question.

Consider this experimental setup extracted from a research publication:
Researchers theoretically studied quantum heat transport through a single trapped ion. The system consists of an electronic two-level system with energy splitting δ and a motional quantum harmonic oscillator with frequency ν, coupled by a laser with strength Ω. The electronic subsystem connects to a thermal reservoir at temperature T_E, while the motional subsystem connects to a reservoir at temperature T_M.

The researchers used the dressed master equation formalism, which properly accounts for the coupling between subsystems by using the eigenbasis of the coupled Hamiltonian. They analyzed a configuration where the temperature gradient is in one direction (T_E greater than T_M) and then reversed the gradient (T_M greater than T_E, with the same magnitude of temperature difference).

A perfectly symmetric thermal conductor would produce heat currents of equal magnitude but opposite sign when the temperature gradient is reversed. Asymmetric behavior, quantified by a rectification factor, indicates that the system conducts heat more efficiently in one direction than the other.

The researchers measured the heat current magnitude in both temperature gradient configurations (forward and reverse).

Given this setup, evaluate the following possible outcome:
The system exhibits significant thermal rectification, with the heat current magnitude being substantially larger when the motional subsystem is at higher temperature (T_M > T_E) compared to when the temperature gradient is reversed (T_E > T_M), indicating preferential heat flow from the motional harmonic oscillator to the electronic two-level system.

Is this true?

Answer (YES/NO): NO